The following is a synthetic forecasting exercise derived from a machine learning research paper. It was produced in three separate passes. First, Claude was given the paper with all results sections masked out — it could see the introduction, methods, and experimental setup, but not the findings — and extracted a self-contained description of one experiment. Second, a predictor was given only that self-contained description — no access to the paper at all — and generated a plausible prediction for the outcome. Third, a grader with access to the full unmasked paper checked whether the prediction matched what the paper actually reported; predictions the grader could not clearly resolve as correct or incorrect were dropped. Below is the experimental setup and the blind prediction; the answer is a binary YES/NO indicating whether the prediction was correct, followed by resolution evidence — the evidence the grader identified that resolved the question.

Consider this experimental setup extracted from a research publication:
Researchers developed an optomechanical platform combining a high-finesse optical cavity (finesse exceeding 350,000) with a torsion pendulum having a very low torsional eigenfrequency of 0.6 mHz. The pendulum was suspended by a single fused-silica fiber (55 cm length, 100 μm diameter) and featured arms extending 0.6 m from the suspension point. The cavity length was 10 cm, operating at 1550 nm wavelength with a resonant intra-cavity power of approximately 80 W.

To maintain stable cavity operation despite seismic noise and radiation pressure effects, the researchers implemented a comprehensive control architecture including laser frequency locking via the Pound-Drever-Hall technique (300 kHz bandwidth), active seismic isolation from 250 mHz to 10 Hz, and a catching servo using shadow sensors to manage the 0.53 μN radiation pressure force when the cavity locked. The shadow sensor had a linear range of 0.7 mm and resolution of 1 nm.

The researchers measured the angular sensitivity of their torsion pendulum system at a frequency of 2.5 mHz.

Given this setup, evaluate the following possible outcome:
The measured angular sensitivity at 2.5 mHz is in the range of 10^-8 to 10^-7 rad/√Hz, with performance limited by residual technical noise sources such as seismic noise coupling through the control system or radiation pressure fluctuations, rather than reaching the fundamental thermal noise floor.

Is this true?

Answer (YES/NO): NO